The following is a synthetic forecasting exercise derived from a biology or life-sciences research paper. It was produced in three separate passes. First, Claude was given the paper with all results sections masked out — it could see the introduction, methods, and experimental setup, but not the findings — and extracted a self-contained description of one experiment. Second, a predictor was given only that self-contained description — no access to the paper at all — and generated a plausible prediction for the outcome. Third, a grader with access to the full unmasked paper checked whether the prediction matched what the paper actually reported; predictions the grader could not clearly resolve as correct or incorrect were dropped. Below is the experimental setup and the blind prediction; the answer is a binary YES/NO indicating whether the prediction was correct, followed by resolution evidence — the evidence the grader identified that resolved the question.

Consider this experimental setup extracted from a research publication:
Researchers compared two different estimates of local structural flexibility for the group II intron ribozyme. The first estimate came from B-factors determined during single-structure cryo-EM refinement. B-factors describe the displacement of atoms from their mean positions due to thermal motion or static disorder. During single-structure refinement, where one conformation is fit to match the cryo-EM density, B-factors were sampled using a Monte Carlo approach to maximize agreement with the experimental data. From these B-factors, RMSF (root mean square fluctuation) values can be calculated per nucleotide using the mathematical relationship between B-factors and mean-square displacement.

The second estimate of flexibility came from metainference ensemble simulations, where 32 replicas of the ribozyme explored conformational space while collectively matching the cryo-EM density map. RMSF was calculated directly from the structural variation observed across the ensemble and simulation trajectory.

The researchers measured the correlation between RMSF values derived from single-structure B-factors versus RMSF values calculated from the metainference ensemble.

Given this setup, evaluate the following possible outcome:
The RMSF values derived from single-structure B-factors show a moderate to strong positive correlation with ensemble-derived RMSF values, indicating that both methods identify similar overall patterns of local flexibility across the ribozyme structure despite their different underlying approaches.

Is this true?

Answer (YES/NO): YES